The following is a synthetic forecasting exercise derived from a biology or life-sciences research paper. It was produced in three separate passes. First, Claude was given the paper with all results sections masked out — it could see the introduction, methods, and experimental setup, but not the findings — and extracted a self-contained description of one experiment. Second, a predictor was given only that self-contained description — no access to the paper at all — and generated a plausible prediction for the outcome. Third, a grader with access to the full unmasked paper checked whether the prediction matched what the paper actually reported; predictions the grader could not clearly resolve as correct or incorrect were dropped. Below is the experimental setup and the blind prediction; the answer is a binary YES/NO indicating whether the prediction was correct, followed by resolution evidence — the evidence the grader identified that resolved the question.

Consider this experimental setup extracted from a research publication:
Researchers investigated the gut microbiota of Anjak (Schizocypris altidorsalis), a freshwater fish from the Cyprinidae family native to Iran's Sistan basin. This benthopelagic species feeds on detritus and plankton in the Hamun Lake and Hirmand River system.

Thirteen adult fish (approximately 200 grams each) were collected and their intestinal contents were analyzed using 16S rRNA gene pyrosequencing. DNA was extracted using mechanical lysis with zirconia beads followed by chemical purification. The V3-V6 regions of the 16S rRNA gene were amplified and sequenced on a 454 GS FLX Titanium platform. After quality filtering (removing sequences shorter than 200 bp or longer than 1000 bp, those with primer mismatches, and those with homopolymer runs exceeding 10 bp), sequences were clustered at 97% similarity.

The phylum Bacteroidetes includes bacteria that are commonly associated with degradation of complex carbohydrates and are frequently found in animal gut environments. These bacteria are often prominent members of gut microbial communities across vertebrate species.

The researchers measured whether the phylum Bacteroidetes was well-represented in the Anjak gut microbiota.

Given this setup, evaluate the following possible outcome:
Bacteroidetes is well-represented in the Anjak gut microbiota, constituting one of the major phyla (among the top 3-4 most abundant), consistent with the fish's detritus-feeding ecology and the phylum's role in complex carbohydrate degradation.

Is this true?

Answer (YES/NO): YES